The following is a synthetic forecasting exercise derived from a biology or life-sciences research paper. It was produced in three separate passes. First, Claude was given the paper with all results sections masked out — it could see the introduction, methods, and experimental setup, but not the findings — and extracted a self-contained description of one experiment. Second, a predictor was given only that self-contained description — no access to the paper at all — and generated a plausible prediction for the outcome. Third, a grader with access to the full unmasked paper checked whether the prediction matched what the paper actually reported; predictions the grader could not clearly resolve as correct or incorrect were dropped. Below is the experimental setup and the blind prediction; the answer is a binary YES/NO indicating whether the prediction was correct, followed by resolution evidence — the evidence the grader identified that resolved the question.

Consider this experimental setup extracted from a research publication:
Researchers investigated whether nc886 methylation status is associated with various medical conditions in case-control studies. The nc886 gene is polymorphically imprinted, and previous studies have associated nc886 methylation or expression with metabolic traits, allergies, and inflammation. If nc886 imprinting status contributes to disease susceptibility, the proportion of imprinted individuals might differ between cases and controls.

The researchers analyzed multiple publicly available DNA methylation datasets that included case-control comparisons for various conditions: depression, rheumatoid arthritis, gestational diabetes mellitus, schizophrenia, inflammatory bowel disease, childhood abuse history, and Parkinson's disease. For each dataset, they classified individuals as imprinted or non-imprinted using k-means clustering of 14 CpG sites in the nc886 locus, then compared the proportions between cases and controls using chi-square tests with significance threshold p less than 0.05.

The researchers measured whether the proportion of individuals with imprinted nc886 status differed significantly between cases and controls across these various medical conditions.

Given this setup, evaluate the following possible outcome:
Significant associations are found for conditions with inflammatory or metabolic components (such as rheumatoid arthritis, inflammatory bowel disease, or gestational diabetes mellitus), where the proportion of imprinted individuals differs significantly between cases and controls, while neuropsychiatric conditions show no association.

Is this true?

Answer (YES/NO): NO